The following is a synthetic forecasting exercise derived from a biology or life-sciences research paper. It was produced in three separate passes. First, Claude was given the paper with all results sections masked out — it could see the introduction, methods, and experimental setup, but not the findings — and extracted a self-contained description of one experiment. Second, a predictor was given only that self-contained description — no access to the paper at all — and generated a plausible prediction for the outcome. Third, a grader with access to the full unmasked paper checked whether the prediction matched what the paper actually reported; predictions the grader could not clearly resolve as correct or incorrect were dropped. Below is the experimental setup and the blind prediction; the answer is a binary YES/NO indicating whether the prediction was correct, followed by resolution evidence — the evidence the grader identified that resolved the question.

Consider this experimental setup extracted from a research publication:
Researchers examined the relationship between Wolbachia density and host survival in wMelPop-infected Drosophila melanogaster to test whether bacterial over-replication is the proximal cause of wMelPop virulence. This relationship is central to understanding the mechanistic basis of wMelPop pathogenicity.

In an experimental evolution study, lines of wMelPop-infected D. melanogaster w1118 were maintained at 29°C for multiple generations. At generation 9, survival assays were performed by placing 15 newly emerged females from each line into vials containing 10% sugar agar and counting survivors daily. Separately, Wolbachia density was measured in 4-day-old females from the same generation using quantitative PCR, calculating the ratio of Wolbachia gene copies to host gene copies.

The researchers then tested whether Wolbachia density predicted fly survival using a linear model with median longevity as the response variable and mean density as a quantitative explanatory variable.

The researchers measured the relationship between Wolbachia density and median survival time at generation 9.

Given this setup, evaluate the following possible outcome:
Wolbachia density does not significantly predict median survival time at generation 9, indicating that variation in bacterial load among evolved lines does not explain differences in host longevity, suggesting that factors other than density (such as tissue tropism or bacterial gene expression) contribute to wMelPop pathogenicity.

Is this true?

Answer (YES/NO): NO